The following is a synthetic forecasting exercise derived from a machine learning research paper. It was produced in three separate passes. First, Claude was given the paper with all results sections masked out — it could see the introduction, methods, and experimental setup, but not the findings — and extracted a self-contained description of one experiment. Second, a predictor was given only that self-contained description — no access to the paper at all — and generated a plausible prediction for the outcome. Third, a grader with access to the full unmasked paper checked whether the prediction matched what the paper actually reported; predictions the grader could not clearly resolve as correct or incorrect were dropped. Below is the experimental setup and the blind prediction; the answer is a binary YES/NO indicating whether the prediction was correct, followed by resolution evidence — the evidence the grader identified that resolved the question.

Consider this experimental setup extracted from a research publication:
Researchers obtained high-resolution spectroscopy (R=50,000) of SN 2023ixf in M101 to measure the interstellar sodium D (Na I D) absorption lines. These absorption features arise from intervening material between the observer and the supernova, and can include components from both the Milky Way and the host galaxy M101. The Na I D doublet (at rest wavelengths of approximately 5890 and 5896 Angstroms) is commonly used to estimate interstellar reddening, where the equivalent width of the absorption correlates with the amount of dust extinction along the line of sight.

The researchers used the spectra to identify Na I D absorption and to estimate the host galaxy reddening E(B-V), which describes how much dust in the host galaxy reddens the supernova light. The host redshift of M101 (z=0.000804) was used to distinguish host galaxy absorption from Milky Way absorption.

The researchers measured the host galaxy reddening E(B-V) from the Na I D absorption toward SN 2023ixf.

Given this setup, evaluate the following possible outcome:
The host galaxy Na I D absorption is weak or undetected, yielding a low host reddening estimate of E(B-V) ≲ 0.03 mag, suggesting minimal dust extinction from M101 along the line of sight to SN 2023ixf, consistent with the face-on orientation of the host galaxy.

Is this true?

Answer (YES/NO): NO